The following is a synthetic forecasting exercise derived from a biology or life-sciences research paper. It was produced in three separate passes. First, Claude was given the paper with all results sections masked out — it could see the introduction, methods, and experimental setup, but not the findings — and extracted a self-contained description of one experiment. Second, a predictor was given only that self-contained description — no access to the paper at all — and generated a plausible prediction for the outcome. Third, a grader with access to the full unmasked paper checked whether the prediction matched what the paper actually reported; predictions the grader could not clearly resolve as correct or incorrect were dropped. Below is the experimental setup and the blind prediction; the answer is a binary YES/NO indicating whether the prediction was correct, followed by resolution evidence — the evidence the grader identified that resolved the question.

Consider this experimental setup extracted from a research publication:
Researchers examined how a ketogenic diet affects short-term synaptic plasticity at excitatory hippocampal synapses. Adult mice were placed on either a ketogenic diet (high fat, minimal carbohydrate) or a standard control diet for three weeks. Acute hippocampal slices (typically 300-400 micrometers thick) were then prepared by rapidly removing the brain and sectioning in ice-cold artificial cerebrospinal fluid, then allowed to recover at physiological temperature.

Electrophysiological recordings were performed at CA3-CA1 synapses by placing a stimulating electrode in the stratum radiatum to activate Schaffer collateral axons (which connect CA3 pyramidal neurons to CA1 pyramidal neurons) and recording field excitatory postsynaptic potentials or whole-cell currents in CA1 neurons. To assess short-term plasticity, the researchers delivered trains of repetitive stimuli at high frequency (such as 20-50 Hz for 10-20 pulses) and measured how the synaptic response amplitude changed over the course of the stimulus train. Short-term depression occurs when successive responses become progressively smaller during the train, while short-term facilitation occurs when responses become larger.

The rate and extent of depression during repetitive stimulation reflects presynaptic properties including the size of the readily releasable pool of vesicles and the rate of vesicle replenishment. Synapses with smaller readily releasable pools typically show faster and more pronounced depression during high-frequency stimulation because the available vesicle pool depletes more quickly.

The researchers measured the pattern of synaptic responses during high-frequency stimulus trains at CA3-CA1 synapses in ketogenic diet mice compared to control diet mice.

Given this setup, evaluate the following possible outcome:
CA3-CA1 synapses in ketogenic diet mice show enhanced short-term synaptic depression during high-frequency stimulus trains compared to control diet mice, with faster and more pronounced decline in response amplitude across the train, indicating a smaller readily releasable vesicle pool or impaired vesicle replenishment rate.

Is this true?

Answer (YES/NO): YES